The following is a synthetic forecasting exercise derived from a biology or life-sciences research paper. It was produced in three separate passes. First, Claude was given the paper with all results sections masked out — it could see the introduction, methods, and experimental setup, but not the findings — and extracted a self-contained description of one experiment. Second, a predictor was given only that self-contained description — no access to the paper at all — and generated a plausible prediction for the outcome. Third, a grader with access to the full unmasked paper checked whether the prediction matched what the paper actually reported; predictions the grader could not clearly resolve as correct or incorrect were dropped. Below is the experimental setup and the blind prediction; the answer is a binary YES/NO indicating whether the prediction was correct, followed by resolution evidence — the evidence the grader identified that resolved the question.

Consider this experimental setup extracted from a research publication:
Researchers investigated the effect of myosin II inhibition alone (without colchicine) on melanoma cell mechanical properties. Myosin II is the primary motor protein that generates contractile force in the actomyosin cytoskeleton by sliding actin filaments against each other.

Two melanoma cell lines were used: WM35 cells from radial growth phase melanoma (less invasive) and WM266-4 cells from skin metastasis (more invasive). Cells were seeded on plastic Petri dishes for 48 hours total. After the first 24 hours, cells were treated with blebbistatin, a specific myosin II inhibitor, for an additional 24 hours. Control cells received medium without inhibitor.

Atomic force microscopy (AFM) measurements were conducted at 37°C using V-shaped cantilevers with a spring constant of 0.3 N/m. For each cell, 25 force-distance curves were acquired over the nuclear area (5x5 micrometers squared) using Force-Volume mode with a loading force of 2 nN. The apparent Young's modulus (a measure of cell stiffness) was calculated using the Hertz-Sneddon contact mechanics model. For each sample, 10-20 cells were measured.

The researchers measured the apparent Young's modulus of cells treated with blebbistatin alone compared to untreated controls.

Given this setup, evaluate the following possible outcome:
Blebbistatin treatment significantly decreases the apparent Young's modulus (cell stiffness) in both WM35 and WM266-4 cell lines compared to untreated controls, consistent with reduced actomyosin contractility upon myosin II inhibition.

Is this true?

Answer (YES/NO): YES